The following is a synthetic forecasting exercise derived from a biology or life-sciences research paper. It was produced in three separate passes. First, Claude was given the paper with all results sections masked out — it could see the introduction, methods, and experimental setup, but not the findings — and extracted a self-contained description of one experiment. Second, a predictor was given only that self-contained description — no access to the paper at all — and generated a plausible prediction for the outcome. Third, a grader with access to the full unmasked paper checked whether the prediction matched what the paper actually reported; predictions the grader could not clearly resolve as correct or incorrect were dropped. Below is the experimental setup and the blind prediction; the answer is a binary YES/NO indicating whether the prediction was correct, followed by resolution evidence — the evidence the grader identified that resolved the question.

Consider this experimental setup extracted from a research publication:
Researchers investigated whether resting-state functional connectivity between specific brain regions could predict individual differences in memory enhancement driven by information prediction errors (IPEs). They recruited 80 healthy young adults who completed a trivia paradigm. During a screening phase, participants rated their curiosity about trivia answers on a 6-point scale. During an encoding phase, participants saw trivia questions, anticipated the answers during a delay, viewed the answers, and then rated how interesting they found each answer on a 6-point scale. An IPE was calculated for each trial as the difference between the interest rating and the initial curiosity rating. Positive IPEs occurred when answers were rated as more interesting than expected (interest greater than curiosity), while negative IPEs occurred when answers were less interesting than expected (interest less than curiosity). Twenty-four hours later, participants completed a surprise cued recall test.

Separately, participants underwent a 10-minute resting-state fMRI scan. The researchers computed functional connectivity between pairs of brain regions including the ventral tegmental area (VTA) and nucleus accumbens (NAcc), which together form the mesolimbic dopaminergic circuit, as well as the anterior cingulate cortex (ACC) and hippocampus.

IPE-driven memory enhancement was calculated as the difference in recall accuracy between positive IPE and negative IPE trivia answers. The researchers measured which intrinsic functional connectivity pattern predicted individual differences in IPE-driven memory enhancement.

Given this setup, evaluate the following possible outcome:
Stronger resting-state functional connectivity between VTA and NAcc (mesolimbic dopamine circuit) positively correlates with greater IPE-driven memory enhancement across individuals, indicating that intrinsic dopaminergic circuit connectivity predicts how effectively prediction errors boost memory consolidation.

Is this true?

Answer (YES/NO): NO